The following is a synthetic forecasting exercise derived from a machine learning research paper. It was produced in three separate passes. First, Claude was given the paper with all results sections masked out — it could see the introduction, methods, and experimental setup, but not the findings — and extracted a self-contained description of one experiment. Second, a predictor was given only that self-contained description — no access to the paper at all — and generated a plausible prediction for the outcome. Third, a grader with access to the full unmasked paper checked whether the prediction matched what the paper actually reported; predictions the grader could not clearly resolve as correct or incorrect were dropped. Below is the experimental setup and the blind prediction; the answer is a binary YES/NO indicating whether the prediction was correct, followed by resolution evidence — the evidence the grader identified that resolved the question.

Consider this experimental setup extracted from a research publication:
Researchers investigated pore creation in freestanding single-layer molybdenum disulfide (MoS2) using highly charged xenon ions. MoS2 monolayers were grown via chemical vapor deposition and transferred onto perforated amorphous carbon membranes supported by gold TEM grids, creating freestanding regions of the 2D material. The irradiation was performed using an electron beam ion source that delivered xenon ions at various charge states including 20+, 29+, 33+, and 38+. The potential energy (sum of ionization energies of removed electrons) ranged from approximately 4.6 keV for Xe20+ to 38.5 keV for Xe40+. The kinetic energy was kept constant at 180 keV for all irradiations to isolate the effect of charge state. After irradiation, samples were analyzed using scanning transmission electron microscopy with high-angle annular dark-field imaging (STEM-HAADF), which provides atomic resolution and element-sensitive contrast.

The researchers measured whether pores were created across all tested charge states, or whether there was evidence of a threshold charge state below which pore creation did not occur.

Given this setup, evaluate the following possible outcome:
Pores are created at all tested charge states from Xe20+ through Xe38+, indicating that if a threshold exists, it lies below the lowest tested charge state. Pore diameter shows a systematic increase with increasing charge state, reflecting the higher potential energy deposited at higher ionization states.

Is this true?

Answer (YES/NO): YES